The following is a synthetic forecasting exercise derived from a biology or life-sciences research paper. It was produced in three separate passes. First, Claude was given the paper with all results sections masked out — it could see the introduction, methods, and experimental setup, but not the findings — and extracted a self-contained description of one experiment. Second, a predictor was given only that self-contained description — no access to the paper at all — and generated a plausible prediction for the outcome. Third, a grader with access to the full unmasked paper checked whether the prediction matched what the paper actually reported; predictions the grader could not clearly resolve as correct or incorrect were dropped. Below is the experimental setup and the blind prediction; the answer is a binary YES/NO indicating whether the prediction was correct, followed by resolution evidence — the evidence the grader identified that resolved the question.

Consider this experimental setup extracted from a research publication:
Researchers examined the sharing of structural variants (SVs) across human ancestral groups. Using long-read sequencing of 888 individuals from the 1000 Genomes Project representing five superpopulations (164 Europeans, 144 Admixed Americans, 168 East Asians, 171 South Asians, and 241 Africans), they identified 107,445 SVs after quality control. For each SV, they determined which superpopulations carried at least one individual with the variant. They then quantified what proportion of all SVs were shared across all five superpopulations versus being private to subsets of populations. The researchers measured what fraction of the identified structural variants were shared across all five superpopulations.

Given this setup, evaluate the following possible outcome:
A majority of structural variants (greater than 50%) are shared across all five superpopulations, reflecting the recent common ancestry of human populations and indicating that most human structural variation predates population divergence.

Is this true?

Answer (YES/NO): NO